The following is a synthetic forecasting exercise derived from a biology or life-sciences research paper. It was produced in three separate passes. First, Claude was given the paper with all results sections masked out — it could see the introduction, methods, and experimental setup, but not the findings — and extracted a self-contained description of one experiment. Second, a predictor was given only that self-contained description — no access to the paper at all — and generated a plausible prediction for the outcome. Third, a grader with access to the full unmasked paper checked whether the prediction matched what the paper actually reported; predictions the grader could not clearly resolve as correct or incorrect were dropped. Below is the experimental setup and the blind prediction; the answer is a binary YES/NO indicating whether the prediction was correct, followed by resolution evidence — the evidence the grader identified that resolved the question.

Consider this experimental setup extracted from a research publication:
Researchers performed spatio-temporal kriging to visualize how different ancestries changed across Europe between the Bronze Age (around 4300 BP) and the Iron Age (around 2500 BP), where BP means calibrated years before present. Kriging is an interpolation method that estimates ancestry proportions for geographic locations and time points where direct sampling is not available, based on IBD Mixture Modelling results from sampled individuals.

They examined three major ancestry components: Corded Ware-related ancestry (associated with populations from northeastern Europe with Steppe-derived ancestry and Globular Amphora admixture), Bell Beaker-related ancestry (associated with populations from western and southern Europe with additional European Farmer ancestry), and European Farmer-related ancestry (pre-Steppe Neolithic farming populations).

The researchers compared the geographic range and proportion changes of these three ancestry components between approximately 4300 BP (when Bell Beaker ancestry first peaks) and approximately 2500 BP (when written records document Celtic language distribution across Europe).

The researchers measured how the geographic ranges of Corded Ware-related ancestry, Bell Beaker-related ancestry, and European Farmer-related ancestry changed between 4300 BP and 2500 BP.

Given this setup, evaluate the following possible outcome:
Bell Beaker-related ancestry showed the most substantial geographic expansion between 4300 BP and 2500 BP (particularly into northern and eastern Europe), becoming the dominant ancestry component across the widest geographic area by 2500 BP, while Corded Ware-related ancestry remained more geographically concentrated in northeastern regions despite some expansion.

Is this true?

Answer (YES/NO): NO